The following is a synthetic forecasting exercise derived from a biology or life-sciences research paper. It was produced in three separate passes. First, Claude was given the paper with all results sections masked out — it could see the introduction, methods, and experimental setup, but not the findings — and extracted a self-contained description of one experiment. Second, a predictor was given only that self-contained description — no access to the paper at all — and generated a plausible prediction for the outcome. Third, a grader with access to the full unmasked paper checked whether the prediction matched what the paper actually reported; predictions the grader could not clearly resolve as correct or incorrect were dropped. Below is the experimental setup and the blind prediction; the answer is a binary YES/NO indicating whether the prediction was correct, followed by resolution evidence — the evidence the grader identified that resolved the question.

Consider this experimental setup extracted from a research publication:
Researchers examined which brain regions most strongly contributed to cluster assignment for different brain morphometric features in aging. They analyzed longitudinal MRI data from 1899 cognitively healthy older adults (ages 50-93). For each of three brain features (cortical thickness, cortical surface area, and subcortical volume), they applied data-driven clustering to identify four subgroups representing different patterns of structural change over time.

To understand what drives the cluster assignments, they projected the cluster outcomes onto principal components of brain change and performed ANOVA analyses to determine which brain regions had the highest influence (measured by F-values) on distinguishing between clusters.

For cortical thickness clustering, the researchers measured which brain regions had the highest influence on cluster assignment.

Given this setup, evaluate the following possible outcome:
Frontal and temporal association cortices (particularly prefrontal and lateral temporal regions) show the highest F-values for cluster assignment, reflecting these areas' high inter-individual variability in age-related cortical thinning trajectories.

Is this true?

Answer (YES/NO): NO